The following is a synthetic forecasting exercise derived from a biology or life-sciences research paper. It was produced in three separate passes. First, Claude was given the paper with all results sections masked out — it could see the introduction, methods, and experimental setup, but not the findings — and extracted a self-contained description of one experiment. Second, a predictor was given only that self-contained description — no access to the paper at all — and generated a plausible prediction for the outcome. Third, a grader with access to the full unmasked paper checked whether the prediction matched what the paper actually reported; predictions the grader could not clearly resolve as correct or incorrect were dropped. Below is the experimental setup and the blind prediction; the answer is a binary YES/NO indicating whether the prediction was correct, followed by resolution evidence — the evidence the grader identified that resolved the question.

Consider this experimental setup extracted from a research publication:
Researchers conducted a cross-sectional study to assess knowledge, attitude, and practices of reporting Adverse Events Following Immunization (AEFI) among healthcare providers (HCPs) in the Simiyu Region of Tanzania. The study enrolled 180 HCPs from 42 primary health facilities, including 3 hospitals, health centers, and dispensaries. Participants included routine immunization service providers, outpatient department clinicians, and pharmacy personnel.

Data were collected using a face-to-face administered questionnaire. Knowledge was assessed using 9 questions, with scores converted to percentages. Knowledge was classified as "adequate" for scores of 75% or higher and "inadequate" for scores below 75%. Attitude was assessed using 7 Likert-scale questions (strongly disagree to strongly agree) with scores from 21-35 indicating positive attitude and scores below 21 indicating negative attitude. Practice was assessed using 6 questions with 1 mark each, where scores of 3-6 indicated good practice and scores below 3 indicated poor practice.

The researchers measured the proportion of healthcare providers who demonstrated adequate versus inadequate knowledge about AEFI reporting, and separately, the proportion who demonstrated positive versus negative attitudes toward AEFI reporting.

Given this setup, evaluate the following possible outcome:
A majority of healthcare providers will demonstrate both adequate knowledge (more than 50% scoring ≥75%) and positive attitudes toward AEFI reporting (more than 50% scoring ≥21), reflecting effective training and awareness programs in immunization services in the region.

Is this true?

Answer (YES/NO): NO